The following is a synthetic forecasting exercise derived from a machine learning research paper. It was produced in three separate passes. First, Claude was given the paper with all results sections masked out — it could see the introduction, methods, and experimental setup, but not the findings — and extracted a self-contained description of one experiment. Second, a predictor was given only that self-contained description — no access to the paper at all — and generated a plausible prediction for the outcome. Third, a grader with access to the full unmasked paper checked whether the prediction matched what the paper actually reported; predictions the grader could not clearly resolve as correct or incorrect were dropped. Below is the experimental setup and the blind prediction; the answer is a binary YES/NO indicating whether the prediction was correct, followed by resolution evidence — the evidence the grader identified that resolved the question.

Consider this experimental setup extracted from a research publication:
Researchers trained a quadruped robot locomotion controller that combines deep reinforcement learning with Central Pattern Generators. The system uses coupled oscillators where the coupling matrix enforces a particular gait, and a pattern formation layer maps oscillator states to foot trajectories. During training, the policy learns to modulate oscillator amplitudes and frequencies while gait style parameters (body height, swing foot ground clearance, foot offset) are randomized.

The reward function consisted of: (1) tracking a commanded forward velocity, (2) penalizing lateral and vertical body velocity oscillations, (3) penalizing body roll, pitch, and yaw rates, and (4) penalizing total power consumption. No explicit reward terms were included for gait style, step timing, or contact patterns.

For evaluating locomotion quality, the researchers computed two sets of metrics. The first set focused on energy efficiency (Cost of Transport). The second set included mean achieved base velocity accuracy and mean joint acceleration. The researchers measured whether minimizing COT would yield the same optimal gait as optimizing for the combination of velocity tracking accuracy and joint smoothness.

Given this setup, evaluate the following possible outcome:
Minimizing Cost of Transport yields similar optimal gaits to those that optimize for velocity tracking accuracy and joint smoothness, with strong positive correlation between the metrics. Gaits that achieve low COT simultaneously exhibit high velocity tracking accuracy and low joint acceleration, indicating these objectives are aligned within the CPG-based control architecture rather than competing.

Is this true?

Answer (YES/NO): NO